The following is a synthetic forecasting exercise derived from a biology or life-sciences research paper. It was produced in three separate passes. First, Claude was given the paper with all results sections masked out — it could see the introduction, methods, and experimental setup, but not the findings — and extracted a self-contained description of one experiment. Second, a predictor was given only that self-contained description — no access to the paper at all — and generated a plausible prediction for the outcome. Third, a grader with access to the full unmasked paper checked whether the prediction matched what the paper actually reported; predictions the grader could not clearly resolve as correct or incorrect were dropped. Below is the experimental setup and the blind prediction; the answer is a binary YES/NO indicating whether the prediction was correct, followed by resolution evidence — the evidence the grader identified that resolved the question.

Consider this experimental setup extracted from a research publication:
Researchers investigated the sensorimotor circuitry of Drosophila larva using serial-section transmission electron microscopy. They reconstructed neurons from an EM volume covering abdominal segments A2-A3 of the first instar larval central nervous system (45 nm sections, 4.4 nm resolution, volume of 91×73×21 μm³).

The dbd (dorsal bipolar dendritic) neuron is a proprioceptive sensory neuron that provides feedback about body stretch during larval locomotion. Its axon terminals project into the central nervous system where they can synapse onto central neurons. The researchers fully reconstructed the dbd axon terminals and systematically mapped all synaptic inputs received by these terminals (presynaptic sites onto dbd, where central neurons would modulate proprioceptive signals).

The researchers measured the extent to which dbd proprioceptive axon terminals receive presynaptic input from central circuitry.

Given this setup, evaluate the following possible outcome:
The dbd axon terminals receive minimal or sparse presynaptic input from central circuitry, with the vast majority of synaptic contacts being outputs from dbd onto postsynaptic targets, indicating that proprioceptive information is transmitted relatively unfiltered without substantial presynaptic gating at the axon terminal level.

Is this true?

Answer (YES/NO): YES